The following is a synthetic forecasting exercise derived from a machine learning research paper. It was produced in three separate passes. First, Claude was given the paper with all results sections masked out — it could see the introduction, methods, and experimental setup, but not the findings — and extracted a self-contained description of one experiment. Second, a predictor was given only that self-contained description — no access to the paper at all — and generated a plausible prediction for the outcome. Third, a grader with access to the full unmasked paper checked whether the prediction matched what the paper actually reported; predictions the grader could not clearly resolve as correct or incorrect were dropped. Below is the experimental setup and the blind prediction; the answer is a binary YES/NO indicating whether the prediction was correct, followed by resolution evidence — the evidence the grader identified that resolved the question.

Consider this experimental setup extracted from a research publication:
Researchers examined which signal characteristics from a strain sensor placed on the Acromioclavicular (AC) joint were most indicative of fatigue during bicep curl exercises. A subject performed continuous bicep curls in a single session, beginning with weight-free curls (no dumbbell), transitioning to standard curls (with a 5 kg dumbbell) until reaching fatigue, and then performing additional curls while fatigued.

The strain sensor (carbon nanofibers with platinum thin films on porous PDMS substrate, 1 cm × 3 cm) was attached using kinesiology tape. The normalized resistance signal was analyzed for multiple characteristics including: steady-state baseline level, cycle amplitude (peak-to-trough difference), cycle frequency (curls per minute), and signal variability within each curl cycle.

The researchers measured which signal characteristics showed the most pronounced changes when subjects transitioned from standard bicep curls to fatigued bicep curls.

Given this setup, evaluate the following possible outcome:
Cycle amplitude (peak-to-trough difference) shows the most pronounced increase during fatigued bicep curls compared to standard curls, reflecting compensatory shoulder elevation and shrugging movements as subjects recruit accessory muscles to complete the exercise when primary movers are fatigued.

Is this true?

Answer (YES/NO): NO